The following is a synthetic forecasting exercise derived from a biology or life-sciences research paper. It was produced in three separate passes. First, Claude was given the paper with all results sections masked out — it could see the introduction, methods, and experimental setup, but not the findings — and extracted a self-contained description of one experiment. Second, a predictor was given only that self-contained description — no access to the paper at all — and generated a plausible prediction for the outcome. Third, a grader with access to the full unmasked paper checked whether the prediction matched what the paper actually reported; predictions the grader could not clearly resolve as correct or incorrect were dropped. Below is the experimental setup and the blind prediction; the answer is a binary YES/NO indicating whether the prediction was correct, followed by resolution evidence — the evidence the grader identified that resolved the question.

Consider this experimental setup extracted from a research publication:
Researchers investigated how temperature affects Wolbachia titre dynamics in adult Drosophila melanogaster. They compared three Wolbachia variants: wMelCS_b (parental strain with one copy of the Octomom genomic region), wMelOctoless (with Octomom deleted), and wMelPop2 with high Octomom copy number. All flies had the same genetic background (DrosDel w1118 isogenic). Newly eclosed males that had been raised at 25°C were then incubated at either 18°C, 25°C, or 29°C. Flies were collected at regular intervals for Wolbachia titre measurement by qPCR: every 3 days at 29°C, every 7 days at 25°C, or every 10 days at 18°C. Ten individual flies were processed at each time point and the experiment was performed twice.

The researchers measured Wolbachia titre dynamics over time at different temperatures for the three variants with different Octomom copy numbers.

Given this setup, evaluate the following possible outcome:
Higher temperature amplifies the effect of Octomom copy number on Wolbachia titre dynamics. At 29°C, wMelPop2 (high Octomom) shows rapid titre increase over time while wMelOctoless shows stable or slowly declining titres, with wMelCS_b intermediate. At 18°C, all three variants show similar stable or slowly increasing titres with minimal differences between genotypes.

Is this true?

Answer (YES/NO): NO